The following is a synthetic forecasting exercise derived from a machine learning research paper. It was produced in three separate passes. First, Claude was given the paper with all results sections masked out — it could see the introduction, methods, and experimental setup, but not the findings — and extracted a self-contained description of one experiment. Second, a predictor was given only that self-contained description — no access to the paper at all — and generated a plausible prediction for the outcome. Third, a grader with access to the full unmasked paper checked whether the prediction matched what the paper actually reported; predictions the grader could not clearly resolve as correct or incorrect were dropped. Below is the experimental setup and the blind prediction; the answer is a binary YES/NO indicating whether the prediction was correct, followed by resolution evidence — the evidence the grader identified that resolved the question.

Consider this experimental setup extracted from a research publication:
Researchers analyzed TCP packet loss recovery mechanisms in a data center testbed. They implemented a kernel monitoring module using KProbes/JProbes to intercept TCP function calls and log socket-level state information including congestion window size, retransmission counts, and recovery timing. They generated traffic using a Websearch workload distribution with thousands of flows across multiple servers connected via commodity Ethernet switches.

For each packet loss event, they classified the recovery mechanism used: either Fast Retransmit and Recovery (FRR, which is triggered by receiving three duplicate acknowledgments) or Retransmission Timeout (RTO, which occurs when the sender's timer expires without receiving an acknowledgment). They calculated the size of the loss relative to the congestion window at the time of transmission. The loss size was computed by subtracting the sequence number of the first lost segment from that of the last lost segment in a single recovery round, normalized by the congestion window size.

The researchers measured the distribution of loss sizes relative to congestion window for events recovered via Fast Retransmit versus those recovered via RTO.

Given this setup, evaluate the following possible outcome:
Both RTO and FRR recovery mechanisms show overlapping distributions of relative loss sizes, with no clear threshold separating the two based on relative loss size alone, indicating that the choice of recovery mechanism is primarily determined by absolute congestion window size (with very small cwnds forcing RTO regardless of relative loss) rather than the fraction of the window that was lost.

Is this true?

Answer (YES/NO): NO